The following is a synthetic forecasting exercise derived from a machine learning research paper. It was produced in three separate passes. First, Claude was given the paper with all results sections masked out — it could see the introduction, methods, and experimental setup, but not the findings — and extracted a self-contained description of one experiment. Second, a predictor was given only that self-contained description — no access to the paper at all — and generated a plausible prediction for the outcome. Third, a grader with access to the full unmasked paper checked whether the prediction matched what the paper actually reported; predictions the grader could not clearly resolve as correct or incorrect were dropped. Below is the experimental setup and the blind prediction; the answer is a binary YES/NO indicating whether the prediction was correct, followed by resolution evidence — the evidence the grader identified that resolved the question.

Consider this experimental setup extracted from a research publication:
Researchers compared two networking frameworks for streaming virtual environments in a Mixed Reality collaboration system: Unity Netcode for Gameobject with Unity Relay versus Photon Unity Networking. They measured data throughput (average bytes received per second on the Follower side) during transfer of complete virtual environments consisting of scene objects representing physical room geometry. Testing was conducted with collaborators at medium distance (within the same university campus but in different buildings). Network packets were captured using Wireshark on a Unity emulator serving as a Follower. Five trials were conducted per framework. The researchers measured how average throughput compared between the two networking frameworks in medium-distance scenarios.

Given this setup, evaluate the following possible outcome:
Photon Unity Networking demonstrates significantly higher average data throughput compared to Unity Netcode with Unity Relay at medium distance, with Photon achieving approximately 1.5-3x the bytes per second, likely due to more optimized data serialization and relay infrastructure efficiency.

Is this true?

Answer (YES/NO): NO